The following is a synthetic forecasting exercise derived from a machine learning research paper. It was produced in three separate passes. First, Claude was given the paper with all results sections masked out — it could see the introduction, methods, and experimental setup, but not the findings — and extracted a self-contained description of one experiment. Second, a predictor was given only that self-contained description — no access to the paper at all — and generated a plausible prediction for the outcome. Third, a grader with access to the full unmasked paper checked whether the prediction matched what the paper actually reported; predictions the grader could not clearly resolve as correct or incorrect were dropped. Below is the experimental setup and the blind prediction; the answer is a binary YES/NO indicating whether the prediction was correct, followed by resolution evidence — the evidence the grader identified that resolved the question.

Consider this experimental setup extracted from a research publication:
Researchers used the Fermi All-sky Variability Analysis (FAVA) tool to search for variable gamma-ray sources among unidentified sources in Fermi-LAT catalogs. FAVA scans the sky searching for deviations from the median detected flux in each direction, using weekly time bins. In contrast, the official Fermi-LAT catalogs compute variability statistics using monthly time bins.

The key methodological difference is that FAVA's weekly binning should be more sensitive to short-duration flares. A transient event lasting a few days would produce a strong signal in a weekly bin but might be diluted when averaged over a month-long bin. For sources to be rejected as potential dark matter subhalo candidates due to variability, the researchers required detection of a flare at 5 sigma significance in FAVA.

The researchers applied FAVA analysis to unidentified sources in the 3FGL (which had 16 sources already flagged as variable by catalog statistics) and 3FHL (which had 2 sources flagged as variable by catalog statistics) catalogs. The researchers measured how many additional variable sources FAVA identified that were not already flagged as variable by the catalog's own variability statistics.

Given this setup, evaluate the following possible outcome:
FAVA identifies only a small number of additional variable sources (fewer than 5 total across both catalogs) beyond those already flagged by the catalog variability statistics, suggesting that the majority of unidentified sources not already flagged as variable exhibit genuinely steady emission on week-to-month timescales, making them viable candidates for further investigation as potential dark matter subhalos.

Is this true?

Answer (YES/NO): NO